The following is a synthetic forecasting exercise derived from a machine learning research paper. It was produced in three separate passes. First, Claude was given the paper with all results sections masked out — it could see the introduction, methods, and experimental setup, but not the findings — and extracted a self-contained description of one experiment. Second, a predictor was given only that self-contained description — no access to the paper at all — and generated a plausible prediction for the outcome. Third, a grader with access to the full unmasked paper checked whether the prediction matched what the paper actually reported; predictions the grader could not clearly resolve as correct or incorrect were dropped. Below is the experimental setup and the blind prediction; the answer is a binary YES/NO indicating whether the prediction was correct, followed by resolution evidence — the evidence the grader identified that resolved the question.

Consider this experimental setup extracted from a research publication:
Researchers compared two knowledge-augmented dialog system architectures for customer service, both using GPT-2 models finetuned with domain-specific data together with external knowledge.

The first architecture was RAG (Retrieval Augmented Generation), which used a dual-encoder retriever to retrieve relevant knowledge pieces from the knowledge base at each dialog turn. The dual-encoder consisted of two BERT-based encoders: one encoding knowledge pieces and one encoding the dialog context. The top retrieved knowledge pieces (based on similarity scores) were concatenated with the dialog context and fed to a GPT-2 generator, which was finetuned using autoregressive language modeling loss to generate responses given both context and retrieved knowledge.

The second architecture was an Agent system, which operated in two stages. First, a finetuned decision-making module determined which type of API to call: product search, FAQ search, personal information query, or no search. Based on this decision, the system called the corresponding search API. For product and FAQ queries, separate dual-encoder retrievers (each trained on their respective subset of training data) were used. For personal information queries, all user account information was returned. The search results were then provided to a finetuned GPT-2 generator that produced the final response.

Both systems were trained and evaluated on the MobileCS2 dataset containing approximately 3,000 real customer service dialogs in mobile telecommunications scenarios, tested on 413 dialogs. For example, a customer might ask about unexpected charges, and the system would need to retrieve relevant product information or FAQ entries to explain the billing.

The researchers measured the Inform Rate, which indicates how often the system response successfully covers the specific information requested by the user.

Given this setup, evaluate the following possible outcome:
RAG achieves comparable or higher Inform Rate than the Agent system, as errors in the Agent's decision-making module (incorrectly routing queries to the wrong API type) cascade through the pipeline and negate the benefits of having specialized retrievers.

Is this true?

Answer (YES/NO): YES